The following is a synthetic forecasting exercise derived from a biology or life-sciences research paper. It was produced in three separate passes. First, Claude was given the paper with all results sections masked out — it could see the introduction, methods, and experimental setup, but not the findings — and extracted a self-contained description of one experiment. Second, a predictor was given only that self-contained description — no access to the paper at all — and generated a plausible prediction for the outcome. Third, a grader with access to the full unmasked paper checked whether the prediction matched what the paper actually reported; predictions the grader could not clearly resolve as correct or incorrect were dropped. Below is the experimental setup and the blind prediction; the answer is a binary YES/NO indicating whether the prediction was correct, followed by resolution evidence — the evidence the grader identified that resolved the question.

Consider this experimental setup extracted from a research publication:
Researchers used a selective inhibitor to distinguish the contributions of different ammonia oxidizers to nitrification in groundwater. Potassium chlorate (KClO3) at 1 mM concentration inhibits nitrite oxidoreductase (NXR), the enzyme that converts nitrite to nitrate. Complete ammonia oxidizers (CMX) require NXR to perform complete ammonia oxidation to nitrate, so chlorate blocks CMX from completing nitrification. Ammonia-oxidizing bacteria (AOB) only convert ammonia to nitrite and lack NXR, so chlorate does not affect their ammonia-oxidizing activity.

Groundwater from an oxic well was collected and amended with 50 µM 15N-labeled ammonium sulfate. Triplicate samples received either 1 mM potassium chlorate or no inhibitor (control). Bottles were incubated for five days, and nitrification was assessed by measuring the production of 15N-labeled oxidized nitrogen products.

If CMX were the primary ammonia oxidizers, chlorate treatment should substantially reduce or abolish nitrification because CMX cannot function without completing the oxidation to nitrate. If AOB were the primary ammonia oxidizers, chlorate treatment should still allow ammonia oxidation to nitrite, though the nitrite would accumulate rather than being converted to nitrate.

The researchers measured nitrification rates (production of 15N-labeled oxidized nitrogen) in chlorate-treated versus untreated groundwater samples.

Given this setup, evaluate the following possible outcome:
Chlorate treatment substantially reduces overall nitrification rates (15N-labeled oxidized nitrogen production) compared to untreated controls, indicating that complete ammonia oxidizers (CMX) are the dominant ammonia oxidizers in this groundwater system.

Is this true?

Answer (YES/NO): NO